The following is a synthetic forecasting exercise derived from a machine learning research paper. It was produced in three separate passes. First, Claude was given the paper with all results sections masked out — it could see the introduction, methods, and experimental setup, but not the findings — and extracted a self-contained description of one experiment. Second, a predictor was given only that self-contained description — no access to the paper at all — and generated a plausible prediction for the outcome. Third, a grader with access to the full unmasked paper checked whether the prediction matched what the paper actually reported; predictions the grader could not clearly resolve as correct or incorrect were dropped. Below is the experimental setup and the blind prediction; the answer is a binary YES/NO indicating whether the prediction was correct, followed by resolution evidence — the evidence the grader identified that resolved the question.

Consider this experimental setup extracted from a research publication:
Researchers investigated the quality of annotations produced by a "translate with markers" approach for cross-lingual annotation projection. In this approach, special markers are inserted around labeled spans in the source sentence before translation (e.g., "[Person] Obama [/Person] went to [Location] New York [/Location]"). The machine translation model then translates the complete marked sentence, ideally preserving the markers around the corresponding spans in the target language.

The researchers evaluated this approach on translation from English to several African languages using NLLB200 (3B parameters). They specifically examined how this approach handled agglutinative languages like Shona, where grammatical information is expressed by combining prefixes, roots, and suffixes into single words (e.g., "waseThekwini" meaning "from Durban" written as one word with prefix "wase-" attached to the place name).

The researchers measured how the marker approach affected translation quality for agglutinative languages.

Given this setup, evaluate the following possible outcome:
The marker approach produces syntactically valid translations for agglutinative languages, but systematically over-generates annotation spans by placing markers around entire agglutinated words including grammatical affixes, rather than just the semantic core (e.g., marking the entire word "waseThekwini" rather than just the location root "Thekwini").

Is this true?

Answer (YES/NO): NO